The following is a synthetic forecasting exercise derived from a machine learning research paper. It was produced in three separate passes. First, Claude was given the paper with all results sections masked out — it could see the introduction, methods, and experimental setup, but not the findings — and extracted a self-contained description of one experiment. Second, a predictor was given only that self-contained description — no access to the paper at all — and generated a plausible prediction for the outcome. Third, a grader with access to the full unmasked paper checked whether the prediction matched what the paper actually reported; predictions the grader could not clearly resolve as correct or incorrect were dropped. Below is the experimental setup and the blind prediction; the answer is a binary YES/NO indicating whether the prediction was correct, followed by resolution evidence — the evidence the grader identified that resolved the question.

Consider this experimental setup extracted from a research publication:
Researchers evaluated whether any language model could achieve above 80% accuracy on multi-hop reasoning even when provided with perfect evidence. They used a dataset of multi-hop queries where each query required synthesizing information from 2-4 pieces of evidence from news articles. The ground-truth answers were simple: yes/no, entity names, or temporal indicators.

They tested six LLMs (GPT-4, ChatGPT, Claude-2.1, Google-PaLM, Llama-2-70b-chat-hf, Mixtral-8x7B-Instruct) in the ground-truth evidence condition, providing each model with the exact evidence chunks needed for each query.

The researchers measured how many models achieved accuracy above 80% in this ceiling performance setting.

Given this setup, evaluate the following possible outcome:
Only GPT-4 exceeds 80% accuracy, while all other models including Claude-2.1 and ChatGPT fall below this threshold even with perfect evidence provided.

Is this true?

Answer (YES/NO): YES